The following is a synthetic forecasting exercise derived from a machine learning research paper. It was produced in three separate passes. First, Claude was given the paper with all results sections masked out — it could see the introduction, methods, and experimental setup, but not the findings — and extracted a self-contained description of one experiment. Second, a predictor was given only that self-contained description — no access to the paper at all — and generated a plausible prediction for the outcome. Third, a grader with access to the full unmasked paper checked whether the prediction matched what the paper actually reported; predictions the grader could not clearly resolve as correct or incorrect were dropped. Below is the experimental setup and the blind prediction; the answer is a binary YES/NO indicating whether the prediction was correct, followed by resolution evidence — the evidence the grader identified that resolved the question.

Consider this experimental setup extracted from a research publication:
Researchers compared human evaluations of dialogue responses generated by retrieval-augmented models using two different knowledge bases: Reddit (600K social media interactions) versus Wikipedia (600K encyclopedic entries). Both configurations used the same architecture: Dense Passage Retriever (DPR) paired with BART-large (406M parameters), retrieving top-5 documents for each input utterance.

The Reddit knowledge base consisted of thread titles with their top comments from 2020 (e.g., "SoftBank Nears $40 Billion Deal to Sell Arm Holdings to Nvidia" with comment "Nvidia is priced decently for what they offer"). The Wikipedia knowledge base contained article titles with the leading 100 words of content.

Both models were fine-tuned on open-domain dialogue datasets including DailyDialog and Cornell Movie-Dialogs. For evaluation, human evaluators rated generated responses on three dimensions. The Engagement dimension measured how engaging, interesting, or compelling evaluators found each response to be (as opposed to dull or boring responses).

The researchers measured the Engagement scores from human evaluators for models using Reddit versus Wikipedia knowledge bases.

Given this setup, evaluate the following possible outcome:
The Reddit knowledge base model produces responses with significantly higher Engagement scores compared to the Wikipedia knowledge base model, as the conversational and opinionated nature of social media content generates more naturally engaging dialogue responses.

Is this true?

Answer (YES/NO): NO